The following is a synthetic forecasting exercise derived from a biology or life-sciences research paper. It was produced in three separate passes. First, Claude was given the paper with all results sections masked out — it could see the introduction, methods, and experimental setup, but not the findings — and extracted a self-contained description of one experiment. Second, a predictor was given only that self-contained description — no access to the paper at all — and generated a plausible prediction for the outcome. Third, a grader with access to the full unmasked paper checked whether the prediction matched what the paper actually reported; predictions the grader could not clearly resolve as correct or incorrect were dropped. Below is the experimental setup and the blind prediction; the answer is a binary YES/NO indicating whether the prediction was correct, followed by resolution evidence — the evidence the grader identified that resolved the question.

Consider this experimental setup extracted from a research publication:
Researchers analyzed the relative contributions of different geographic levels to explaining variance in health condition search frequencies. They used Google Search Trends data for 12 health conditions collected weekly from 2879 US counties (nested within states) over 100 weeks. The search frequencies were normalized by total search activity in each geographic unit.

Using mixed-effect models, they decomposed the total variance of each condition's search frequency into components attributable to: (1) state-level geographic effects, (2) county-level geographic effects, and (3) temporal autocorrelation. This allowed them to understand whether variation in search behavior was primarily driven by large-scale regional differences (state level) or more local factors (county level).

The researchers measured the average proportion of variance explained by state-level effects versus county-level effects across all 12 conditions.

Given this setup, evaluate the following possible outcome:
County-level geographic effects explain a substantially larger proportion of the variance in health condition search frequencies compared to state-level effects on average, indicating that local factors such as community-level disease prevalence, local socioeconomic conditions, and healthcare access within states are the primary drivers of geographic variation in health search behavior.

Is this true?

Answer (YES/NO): YES